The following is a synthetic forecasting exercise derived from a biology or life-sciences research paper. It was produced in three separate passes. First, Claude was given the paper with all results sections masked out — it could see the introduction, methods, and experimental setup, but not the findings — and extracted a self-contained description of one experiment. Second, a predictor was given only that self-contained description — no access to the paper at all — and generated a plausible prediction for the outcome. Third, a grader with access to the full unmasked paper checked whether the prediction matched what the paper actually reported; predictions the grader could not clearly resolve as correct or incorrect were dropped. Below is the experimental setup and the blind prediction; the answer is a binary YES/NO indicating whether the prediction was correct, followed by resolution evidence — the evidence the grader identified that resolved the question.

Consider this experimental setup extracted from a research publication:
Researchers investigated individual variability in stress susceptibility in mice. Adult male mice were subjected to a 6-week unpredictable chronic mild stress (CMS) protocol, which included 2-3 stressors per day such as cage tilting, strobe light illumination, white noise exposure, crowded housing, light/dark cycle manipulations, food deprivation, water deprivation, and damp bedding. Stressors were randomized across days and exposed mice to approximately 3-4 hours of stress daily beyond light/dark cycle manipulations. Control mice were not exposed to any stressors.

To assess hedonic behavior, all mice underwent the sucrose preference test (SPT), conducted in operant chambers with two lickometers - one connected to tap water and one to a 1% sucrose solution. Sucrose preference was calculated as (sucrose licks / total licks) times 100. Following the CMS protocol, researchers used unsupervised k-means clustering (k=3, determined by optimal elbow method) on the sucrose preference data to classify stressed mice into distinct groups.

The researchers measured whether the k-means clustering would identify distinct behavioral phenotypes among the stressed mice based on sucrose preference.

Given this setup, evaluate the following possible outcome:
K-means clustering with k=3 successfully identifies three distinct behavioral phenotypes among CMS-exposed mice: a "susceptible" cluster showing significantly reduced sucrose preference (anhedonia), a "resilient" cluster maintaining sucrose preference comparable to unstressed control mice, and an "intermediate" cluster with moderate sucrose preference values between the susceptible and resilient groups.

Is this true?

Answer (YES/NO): YES